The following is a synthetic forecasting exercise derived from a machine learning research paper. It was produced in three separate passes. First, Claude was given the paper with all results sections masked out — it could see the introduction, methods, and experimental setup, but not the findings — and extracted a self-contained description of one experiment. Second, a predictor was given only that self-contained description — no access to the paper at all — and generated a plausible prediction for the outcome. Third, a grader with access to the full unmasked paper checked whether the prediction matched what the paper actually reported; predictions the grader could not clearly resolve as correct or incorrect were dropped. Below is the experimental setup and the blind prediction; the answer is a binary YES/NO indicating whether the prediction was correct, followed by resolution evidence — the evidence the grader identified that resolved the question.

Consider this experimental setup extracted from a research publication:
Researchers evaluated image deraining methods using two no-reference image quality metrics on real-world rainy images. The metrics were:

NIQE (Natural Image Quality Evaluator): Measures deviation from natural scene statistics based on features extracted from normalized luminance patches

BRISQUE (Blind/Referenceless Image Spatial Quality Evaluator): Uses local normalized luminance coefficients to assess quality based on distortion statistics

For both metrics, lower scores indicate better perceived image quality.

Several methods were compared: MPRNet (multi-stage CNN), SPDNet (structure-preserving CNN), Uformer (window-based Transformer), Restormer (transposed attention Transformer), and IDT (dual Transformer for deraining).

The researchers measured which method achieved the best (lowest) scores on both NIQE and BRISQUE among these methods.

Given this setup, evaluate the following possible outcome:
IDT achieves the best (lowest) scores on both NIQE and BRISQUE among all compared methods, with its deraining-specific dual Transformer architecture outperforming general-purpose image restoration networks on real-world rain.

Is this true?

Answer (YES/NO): NO